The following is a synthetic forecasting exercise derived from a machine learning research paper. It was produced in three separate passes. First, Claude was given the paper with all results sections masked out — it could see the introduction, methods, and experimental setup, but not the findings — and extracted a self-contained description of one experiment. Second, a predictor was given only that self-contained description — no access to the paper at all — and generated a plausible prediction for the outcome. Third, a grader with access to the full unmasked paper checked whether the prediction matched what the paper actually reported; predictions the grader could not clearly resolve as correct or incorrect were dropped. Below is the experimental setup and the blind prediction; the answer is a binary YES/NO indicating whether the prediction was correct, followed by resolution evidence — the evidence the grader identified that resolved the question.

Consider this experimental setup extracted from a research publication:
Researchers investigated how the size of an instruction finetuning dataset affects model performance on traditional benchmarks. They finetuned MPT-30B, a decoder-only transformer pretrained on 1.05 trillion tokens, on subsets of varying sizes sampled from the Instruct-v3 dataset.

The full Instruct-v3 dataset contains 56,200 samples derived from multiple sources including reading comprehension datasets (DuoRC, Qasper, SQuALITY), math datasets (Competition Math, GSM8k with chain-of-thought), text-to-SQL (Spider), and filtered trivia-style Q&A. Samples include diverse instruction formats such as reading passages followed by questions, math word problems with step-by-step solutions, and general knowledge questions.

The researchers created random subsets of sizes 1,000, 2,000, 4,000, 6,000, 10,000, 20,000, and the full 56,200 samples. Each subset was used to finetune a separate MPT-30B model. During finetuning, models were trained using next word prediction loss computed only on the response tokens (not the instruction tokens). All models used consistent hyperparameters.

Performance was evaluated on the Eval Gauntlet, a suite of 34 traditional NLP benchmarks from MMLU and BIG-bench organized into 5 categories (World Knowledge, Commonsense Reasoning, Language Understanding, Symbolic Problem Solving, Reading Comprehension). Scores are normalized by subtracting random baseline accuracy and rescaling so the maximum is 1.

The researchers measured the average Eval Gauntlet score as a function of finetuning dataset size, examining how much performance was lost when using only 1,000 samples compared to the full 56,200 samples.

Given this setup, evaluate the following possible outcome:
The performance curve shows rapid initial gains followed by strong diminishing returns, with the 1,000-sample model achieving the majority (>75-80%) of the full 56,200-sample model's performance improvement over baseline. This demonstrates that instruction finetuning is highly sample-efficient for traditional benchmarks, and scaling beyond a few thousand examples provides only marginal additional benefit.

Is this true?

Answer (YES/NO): YES